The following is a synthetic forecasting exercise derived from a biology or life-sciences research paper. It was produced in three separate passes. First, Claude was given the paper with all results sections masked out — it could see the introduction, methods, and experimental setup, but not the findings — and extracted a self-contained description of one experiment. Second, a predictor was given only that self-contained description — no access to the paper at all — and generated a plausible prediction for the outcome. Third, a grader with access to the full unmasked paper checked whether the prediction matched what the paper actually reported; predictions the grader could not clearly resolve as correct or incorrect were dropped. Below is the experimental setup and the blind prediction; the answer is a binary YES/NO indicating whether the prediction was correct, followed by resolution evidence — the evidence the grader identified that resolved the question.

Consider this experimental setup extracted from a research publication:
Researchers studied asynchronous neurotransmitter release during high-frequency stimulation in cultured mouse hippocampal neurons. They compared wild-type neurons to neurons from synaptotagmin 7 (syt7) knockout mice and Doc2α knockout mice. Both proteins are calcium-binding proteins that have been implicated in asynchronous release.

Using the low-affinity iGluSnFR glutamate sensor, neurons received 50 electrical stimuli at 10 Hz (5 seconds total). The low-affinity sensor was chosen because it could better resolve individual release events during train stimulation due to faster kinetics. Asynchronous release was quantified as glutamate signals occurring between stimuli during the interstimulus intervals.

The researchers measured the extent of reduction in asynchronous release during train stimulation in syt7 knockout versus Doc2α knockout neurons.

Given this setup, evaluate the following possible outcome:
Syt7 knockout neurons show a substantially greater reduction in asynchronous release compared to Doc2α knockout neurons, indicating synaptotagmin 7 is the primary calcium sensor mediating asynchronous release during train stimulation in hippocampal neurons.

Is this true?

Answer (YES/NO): NO